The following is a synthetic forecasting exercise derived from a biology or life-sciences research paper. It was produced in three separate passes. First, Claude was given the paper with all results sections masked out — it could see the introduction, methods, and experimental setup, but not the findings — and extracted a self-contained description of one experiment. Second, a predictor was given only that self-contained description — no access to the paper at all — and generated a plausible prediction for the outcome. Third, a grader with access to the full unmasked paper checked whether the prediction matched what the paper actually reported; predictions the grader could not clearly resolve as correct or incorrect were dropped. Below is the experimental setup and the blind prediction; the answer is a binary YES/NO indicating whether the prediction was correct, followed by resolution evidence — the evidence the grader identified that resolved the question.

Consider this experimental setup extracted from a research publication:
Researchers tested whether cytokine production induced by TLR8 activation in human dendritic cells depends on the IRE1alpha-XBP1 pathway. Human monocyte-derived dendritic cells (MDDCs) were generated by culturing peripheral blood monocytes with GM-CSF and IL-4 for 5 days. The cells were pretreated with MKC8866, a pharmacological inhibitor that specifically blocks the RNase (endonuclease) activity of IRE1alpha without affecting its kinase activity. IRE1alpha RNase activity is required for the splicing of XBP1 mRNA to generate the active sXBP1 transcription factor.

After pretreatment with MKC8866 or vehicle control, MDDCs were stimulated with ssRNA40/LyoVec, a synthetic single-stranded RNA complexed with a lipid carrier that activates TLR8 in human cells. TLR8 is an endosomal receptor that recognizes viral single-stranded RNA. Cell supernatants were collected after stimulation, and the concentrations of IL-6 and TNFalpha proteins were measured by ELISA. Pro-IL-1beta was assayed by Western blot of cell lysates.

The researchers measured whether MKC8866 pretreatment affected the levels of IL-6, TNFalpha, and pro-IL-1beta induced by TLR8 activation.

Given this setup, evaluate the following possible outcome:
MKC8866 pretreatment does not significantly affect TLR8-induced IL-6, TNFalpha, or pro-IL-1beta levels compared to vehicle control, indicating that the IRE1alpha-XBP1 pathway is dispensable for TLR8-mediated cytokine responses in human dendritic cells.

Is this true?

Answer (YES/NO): NO